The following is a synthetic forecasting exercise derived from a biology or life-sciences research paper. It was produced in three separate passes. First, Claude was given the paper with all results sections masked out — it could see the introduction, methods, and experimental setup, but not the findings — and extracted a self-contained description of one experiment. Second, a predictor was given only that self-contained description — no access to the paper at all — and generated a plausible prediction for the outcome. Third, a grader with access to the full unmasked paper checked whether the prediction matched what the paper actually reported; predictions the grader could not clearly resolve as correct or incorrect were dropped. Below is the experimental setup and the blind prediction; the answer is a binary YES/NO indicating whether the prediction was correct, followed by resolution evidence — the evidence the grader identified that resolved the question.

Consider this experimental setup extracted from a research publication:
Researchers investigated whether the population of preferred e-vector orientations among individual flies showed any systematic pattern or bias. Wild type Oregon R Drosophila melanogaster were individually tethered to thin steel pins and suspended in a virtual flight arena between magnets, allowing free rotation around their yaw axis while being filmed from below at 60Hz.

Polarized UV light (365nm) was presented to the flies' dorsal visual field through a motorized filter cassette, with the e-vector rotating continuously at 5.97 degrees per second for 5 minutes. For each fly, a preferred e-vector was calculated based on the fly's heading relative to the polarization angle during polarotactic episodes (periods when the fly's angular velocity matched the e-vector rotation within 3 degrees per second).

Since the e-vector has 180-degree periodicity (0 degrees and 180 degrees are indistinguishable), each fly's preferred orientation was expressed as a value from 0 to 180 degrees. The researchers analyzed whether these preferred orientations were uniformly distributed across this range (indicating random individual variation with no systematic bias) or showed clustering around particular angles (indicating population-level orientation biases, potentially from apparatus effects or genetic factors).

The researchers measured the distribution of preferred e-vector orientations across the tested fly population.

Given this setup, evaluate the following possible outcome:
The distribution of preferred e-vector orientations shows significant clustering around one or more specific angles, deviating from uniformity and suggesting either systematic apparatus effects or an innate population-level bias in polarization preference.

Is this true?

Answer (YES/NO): NO